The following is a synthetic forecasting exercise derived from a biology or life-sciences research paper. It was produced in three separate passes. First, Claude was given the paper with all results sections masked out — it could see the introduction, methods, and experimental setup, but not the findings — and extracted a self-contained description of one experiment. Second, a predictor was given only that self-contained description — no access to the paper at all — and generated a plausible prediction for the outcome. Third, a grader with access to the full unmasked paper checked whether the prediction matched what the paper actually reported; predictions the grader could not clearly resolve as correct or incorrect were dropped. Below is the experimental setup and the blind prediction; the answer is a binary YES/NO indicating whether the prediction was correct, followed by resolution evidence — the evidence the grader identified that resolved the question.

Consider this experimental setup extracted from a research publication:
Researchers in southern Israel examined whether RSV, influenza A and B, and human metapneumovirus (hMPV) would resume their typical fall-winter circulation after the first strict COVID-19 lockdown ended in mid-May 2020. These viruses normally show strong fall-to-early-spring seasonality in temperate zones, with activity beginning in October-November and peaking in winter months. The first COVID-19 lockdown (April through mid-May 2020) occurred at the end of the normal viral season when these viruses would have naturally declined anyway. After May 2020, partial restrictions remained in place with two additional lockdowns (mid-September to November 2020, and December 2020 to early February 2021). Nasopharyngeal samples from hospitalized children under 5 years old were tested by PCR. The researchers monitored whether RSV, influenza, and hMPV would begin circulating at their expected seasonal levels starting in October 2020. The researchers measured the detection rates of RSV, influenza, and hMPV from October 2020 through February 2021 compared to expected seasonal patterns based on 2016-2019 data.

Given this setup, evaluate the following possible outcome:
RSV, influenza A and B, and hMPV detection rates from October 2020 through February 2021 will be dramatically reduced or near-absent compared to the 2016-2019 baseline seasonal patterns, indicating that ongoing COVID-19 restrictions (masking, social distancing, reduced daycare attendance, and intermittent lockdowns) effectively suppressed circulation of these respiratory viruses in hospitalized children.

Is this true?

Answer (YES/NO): YES